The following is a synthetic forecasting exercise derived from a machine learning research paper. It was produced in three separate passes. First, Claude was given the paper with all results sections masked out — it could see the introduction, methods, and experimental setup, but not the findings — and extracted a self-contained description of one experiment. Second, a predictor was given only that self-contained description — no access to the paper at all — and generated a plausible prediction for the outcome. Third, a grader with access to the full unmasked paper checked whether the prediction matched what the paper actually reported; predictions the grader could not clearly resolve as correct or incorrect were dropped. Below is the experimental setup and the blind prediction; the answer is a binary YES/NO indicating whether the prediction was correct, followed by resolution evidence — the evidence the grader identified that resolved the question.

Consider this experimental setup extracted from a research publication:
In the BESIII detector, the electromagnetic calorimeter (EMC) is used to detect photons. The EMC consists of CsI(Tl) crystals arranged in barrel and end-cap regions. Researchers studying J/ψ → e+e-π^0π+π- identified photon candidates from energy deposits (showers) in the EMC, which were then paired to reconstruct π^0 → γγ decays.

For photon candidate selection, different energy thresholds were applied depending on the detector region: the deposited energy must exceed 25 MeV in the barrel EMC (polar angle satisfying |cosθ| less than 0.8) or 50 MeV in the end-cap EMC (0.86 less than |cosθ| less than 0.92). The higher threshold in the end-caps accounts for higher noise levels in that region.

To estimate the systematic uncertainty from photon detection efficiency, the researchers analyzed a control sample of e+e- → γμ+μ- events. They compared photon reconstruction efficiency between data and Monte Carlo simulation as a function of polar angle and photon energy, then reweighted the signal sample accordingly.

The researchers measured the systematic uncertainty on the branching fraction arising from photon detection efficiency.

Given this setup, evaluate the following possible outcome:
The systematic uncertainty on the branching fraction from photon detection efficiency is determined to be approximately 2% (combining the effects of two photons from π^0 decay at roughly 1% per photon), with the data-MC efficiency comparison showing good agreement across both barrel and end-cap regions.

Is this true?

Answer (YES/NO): NO